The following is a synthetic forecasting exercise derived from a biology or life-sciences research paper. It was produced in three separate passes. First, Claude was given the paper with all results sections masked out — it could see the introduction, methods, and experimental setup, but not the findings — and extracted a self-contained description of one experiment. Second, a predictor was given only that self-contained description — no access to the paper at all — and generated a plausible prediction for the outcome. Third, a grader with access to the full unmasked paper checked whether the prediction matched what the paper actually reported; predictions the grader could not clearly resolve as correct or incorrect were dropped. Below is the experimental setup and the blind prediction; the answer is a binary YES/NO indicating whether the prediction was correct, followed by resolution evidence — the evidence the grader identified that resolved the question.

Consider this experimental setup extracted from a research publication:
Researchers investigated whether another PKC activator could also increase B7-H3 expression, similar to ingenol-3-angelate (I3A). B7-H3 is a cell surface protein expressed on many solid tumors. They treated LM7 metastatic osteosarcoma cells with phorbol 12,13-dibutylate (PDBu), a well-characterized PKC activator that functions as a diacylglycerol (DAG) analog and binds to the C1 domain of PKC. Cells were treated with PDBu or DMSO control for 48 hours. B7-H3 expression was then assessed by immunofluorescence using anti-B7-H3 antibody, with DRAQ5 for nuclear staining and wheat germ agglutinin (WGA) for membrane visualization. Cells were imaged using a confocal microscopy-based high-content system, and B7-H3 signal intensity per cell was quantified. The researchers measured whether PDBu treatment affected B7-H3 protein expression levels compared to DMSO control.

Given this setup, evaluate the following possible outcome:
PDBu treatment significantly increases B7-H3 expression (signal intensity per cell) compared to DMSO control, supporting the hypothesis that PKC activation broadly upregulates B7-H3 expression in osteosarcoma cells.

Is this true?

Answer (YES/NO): YES